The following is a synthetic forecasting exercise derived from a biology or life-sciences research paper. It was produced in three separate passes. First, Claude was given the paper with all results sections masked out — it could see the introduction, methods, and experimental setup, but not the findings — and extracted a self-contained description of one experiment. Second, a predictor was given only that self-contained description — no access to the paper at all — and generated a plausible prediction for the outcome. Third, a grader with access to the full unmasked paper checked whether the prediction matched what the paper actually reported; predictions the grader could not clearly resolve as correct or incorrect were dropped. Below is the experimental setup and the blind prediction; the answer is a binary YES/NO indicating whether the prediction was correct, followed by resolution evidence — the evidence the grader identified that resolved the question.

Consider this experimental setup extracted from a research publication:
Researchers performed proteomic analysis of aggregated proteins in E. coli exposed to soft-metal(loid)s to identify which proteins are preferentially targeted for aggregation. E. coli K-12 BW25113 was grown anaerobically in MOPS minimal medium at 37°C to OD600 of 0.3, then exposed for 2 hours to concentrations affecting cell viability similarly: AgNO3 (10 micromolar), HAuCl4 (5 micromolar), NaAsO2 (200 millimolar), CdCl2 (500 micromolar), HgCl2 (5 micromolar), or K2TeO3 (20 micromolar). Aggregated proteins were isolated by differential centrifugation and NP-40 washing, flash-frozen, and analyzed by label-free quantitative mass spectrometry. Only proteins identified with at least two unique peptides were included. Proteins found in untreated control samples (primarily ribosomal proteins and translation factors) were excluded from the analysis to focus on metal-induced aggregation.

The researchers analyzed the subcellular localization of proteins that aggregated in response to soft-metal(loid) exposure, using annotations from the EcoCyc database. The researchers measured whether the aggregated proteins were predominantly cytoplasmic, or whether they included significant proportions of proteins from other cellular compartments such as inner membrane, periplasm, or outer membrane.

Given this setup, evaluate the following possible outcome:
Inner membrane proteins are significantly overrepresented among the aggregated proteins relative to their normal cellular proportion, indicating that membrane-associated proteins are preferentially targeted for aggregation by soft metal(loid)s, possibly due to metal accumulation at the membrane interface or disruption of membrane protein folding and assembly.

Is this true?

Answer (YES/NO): NO